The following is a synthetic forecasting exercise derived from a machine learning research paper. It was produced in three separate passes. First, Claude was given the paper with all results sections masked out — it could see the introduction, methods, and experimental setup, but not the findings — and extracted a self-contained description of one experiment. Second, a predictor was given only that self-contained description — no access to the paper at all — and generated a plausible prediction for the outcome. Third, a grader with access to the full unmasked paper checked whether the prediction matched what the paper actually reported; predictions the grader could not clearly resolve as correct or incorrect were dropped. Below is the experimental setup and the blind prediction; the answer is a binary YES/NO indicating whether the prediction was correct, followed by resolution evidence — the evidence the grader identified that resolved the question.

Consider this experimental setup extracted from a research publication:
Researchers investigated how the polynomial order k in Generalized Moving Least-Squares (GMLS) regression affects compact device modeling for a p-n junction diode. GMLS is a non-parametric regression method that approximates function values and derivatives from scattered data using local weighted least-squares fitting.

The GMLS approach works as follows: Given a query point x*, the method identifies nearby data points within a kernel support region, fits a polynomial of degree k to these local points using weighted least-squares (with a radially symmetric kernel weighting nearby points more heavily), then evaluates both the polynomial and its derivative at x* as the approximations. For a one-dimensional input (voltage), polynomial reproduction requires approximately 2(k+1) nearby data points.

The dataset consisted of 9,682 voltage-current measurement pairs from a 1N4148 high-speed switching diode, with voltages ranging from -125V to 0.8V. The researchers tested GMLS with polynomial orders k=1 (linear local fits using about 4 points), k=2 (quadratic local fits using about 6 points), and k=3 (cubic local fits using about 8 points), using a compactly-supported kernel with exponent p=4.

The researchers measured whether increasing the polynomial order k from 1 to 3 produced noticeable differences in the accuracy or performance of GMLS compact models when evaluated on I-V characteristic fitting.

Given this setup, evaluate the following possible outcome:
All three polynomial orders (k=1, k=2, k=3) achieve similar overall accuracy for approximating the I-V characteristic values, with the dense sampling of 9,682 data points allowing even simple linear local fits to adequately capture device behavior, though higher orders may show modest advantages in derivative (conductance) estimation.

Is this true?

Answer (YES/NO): NO